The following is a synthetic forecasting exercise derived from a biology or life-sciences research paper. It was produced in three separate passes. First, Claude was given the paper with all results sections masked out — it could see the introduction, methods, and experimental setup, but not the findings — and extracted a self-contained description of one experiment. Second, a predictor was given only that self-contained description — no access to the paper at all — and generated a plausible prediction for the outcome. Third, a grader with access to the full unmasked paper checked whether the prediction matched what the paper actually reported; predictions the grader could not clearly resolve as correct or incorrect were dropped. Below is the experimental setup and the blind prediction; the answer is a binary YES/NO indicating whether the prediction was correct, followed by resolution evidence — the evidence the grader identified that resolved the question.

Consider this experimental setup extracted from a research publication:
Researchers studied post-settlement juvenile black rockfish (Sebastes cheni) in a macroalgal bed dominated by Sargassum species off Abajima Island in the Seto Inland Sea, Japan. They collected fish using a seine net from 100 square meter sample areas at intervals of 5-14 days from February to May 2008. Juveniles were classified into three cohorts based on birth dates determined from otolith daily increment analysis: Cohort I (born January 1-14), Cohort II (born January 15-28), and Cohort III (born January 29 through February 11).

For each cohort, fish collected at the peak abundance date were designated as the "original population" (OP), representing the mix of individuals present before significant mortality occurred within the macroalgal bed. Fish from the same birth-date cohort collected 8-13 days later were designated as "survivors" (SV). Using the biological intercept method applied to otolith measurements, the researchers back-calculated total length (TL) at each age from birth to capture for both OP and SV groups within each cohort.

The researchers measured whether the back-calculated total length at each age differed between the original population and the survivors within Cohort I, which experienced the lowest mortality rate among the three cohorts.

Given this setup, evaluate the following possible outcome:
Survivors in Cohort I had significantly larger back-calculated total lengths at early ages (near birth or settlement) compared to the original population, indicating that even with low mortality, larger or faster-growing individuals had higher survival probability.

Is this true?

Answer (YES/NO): NO